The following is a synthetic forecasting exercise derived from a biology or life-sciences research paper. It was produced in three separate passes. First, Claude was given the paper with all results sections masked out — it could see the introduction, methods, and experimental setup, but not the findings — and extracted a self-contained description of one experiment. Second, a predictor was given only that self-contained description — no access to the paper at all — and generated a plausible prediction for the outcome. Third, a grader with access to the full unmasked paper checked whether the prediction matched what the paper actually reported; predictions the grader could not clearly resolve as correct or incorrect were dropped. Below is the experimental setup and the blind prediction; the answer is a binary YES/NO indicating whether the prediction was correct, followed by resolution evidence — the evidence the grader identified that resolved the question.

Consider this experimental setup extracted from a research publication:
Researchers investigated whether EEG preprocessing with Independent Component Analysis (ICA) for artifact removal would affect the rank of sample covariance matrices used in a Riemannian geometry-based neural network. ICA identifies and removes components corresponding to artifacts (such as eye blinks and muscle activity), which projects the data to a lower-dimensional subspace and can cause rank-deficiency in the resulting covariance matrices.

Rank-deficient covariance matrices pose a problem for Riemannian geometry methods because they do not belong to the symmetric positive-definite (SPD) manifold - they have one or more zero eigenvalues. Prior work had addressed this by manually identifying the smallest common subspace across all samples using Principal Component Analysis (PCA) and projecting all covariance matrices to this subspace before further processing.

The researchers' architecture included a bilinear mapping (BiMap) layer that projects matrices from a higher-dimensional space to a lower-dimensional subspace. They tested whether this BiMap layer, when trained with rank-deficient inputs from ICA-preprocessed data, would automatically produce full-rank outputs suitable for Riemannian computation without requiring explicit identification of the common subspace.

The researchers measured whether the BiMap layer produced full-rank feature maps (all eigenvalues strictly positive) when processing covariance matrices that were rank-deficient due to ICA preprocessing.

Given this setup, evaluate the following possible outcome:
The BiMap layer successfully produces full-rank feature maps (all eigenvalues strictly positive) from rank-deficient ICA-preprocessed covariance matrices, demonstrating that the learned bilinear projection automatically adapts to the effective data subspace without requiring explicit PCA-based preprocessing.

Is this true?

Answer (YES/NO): YES